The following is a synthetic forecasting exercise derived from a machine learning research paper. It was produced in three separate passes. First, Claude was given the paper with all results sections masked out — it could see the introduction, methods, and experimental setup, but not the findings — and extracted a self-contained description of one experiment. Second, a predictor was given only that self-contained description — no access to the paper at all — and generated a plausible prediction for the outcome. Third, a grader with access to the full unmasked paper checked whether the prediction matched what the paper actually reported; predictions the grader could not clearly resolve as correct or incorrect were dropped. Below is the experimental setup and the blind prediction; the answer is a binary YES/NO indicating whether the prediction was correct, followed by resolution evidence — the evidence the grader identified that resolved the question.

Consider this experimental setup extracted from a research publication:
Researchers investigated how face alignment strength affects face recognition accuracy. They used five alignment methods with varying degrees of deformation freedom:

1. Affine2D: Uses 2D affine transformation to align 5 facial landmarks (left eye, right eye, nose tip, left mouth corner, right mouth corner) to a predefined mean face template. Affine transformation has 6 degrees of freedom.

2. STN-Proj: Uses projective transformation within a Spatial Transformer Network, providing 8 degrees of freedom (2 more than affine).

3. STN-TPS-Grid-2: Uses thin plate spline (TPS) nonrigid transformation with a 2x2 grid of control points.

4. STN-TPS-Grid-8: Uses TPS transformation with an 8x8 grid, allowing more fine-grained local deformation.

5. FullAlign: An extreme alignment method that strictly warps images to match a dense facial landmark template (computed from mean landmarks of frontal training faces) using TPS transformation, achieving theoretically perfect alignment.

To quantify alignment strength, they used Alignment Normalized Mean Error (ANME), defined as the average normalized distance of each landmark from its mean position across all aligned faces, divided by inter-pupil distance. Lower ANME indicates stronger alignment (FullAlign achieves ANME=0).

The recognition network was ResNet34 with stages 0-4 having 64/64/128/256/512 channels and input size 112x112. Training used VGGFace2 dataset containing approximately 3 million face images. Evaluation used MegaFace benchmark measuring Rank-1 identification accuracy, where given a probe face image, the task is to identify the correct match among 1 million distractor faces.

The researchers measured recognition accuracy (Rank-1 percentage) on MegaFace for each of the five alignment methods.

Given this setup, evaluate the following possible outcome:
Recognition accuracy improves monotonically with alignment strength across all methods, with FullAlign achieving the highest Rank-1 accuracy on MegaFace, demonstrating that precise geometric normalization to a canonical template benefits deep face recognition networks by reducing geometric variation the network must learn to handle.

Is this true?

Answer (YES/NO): NO